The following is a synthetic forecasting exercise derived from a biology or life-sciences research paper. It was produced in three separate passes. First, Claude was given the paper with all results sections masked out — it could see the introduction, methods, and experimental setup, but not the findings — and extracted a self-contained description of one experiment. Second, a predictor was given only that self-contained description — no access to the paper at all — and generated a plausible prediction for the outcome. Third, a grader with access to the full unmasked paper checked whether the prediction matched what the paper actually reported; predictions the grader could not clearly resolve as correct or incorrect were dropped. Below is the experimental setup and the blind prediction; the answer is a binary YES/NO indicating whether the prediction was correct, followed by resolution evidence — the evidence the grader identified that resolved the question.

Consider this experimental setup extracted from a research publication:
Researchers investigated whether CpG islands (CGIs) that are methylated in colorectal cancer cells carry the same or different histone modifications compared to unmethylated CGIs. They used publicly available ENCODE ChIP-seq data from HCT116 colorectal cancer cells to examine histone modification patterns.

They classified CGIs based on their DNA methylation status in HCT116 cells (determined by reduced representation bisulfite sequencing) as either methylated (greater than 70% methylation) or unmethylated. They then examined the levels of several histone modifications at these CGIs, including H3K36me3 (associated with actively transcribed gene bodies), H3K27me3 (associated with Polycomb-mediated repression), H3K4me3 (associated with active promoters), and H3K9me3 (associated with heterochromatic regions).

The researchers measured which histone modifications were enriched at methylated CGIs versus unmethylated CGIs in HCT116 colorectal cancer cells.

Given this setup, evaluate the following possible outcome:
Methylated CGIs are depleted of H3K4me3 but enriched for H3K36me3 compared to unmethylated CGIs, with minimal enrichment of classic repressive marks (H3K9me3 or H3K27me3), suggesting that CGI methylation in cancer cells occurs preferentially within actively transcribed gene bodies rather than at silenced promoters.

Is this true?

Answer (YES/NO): YES